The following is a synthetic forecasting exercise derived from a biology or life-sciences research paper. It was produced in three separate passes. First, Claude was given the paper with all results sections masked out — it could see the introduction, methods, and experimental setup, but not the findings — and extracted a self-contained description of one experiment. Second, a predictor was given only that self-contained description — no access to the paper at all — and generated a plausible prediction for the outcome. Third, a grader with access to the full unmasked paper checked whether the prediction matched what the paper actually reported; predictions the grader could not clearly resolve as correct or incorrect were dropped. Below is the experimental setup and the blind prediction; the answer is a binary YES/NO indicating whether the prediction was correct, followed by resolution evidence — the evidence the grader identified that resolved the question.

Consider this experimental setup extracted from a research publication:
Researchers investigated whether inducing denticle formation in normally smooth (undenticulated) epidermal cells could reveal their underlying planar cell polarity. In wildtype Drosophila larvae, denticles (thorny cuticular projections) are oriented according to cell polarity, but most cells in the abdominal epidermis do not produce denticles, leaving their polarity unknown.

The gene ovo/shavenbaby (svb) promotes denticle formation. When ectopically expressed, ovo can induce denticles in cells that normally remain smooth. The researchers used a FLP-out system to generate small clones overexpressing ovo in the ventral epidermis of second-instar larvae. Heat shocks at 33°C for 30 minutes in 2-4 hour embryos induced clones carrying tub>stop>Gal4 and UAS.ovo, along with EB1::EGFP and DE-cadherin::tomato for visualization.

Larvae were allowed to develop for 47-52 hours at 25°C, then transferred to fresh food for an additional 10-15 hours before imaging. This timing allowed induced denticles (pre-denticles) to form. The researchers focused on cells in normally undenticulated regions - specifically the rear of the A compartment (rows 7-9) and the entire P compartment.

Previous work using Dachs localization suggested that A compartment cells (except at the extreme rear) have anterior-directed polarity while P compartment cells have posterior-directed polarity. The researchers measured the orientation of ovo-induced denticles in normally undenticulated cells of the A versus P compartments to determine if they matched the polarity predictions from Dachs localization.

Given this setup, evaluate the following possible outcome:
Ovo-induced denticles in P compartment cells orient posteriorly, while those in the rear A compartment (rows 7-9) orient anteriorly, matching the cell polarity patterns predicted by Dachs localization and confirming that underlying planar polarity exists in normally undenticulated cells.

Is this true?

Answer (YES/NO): NO